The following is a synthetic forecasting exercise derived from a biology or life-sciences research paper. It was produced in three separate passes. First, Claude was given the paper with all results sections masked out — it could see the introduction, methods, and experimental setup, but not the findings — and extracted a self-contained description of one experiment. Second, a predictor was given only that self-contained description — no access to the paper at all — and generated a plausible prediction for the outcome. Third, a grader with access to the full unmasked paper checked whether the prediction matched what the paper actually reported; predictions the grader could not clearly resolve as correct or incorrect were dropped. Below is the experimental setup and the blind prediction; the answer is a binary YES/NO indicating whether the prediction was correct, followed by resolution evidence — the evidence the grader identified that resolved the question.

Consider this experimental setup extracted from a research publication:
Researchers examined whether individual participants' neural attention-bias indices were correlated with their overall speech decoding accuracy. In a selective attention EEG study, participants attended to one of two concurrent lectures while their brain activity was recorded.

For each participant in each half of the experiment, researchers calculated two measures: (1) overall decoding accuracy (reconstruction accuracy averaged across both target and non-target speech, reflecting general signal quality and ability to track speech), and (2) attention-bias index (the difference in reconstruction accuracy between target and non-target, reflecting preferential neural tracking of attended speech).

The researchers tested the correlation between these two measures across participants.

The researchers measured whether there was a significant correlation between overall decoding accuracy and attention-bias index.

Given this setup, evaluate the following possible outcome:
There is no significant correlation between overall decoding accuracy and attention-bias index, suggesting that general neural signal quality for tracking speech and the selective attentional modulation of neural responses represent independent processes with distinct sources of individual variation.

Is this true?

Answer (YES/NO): YES